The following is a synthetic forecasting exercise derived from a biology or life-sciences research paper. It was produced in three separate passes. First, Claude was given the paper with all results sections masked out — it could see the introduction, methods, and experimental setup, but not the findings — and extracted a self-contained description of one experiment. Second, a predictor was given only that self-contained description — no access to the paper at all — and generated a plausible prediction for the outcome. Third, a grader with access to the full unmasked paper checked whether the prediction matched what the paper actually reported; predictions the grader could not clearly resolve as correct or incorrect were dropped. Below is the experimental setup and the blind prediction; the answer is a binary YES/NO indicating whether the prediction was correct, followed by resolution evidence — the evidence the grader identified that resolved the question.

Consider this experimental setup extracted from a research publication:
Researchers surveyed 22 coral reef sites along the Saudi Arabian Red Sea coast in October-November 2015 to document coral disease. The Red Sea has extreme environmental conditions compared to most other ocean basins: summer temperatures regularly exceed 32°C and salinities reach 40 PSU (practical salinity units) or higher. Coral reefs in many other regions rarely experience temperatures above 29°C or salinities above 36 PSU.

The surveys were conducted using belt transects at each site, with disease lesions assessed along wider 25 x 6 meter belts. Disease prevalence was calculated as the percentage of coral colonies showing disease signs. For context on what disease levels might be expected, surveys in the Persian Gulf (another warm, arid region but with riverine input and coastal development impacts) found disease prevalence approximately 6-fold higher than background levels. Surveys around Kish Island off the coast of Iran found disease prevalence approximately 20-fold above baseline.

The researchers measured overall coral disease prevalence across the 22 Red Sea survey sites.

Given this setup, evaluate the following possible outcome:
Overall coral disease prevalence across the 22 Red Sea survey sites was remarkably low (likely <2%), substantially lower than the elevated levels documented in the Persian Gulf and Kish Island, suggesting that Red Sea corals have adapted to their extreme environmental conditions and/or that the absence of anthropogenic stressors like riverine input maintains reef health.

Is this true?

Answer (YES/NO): YES